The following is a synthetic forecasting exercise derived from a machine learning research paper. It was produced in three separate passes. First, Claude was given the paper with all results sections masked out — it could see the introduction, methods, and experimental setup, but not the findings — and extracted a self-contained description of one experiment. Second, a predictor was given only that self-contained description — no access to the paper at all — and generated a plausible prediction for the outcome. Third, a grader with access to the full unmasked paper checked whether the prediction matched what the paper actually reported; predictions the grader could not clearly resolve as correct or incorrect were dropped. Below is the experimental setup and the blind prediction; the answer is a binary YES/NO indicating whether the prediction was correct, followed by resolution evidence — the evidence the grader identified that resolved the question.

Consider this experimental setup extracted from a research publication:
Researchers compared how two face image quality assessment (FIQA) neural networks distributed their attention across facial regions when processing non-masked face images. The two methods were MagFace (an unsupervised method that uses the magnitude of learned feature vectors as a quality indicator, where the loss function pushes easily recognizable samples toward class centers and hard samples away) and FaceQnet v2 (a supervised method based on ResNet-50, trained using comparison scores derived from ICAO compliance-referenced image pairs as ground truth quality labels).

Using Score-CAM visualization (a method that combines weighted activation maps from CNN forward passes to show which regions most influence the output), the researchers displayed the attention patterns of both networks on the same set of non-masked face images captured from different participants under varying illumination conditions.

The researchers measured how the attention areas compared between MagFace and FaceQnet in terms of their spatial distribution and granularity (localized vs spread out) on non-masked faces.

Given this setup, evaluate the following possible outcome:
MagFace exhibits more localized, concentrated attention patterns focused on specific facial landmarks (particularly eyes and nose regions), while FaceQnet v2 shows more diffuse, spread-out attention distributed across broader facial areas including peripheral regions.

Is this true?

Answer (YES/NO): YES